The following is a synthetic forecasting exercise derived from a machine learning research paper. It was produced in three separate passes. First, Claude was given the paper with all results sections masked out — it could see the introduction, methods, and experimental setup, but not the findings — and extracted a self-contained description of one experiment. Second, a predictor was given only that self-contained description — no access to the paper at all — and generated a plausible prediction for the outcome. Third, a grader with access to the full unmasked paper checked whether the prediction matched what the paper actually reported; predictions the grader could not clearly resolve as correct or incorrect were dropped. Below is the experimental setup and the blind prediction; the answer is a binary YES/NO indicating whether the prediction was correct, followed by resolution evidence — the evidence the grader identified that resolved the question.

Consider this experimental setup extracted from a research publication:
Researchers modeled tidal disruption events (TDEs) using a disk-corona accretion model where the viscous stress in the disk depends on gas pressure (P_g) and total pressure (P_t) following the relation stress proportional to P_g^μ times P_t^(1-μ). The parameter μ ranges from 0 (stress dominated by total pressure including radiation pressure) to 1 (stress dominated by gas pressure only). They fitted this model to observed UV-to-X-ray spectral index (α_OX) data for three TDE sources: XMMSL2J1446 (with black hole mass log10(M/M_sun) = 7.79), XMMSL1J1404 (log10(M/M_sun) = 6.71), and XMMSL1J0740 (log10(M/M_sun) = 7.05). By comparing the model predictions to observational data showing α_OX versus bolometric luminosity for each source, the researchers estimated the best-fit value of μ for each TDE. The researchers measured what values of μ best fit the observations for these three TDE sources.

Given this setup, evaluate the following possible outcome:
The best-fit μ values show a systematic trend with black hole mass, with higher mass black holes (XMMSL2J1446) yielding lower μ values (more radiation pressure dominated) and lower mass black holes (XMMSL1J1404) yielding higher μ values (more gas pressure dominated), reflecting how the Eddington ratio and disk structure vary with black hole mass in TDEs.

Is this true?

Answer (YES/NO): NO